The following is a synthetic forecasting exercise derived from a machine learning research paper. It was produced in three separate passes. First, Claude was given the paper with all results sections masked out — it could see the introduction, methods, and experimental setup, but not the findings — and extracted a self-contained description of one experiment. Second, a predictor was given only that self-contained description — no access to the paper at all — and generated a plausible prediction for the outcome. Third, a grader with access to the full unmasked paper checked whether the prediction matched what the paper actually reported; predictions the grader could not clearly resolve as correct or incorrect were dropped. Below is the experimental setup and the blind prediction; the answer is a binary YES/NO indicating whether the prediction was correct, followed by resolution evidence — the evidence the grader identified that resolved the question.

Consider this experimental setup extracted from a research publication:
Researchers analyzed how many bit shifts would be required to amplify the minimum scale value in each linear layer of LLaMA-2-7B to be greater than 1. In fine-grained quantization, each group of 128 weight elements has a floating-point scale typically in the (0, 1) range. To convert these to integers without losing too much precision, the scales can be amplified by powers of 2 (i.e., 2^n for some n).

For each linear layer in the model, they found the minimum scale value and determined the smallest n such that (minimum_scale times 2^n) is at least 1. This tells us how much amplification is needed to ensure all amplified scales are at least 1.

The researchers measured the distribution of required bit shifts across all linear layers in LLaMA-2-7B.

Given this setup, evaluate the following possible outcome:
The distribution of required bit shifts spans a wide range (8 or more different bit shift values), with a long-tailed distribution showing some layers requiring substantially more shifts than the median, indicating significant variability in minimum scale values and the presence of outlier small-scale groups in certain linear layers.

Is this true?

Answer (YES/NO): NO